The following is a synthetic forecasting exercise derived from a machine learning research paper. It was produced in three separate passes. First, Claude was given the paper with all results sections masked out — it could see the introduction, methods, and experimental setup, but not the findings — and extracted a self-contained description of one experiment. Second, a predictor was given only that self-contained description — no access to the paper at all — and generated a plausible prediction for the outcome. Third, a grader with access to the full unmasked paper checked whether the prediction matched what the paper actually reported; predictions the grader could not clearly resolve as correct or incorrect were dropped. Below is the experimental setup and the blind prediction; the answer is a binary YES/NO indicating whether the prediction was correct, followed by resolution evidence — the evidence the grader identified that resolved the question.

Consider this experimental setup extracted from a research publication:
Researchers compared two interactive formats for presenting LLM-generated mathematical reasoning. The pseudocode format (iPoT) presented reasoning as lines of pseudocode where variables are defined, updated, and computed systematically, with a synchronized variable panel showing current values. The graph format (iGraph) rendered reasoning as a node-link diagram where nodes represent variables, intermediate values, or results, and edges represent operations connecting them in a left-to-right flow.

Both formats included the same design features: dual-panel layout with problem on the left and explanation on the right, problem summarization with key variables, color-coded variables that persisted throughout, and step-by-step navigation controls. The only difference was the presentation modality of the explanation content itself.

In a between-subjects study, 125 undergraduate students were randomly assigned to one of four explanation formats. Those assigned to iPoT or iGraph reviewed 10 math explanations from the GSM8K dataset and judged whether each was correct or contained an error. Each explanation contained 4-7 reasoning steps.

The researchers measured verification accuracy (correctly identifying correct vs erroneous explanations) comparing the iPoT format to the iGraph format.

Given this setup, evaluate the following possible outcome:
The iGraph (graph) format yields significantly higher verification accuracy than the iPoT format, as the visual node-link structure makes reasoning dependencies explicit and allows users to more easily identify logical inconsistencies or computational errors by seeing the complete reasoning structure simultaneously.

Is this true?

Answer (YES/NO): NO